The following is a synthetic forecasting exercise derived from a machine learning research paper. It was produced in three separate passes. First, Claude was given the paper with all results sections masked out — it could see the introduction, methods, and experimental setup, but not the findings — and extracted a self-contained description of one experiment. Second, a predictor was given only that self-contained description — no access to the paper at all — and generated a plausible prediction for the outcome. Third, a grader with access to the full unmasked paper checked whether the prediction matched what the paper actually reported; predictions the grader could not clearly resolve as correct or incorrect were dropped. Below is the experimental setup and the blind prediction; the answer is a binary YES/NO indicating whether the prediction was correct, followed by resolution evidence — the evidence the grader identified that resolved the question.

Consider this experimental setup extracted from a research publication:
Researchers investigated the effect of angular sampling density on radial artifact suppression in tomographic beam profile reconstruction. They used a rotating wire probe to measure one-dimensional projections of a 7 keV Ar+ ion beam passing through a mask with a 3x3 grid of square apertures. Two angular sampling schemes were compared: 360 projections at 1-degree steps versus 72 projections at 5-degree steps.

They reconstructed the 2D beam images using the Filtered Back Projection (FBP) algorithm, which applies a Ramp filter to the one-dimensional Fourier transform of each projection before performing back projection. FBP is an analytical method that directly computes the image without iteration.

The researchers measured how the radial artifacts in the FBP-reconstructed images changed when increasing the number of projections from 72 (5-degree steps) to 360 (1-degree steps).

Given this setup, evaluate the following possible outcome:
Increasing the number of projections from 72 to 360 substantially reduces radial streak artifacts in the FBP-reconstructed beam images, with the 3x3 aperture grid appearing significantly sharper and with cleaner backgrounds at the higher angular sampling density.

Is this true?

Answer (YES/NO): YES